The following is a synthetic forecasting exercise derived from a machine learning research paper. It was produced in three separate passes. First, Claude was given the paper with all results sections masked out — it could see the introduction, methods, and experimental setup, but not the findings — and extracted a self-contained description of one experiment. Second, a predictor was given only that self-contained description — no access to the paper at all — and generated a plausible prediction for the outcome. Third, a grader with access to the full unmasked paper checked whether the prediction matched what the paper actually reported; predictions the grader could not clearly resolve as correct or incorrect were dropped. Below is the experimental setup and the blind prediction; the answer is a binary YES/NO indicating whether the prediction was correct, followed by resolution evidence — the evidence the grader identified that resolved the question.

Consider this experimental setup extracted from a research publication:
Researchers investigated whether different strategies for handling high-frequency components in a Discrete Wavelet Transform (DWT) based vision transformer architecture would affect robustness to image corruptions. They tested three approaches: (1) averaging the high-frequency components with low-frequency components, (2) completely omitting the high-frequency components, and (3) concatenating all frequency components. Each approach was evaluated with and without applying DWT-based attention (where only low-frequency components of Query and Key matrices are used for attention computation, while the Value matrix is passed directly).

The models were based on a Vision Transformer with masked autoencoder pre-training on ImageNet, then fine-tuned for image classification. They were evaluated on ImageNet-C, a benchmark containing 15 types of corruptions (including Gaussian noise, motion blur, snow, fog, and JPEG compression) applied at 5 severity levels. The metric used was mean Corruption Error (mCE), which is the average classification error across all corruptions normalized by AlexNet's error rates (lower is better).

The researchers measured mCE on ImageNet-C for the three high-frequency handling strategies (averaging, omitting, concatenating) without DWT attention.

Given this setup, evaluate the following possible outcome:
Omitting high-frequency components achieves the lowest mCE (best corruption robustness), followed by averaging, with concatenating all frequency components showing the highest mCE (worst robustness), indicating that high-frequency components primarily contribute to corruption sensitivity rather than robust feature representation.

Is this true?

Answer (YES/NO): NO